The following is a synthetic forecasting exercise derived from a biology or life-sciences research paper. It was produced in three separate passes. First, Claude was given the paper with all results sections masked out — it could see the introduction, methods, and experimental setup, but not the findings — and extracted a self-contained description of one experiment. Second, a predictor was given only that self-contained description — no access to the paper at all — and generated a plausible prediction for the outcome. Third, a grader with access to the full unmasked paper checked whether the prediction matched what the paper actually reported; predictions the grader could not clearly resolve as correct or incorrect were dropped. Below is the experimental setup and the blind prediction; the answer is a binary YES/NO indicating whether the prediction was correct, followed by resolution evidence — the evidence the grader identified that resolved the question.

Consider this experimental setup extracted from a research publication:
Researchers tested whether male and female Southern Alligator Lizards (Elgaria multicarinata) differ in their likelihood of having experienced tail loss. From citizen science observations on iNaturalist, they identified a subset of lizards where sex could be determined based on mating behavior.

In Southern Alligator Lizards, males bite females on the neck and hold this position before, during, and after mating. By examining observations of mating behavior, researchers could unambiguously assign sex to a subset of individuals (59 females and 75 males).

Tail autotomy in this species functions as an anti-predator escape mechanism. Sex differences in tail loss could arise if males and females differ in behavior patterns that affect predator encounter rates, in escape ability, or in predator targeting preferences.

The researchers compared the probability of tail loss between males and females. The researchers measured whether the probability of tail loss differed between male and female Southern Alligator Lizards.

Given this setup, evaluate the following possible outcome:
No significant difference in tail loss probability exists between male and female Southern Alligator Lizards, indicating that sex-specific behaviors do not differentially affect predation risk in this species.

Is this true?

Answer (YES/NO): YES